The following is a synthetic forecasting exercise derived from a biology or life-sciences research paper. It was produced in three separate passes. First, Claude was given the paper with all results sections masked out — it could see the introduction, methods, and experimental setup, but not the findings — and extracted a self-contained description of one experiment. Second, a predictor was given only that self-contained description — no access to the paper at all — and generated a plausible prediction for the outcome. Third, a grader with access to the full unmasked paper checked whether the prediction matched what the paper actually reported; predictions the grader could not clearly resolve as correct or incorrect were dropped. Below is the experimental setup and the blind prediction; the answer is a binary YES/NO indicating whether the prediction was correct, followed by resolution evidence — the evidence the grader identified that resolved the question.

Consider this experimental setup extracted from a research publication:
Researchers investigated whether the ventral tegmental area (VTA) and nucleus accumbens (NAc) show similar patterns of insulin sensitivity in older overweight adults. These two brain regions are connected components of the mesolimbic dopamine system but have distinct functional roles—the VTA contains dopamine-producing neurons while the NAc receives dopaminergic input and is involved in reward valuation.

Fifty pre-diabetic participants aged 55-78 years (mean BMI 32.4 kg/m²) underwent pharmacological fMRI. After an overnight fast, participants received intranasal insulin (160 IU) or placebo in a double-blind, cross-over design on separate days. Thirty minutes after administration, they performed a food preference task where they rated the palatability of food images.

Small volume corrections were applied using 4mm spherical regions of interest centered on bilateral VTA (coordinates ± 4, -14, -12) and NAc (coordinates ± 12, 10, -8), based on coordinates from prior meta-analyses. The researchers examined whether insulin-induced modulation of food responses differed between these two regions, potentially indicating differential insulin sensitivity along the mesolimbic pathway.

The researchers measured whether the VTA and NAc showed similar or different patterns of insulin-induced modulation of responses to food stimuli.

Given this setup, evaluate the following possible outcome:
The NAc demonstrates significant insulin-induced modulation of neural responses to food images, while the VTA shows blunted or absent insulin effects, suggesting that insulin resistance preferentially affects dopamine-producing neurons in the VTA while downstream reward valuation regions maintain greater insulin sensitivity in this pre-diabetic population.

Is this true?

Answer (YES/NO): NO